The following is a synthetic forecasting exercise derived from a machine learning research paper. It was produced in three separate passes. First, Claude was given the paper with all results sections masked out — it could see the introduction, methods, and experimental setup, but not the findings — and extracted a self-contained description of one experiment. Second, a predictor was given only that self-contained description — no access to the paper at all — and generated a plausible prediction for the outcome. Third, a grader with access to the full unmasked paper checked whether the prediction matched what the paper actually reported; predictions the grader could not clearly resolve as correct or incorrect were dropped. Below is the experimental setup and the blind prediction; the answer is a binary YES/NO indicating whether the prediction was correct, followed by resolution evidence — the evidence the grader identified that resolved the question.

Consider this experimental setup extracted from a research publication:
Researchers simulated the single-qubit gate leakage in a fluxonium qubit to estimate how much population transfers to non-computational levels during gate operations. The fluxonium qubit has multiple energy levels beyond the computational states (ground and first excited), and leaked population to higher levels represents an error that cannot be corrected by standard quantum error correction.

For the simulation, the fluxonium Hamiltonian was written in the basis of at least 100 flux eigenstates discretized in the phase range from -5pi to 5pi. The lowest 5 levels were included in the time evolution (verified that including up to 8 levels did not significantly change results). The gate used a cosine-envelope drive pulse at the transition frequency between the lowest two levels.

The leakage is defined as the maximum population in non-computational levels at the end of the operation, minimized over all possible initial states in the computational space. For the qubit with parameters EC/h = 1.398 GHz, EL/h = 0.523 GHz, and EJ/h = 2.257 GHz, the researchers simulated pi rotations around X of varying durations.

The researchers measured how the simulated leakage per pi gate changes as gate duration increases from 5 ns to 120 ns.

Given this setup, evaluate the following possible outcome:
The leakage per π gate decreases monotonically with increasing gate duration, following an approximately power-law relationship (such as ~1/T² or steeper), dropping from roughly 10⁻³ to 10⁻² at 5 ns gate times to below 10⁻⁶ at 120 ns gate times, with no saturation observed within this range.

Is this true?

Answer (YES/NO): NO